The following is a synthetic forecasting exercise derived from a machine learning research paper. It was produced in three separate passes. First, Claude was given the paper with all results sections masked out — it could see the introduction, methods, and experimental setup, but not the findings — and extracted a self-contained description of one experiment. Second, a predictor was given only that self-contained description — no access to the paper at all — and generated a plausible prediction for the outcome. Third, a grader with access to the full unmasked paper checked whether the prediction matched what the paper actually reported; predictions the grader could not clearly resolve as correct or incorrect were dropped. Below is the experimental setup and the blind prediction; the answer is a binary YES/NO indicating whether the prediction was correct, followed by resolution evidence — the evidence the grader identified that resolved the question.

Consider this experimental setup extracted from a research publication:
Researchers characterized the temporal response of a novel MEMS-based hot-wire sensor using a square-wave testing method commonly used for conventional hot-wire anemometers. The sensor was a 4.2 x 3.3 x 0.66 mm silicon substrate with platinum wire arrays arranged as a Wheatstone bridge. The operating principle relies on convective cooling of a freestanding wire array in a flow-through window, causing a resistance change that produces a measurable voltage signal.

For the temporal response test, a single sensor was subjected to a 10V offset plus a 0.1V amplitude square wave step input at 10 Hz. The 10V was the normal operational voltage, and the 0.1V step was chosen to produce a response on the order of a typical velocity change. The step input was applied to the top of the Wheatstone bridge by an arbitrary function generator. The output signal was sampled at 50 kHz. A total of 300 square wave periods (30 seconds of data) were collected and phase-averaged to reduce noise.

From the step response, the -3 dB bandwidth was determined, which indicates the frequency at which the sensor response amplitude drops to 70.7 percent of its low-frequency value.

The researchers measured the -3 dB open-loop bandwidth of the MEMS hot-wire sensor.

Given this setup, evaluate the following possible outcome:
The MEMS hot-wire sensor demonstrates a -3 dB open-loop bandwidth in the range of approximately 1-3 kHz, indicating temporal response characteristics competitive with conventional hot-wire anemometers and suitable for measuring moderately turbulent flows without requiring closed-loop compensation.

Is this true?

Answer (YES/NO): NO